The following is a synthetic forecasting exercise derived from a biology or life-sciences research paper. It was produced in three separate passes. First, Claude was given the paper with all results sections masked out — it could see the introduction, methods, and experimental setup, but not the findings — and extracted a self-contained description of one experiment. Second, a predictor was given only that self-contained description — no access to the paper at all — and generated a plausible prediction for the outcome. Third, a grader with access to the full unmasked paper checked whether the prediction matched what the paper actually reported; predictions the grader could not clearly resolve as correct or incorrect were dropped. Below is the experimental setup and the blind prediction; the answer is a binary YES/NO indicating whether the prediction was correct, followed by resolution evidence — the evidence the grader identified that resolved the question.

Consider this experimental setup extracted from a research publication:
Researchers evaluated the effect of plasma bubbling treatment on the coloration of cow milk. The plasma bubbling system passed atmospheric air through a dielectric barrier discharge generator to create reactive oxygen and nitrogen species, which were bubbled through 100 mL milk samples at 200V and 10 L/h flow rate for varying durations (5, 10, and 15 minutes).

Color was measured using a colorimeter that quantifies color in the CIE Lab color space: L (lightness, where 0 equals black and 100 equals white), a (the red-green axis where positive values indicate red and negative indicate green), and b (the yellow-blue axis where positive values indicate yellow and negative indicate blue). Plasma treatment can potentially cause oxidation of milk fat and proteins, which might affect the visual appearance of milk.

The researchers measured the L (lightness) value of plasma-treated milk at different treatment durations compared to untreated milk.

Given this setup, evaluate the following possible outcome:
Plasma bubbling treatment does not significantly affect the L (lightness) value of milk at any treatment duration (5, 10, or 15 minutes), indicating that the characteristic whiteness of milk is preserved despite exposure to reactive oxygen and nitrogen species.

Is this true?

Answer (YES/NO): NO